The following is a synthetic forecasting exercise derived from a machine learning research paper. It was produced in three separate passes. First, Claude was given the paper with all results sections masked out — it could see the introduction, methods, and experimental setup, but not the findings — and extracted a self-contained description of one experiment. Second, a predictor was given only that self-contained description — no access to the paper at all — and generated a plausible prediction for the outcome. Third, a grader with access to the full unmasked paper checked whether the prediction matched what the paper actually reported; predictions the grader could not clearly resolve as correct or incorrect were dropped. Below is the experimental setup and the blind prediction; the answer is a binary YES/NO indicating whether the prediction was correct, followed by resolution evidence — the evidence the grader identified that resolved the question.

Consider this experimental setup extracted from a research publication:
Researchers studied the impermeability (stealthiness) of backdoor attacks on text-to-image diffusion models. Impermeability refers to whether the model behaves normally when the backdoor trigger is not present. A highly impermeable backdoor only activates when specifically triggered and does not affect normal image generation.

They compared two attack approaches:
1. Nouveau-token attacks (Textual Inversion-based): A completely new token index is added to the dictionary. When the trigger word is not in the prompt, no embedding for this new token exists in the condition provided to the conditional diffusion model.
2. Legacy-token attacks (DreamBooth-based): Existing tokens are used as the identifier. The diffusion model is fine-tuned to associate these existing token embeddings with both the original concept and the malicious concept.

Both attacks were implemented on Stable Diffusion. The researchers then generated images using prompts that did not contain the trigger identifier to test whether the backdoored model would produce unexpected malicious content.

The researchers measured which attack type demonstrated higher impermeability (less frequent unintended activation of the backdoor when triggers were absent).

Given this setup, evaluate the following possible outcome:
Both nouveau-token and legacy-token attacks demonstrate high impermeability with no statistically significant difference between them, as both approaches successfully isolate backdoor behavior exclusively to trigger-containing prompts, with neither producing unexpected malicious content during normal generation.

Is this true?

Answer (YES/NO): NO